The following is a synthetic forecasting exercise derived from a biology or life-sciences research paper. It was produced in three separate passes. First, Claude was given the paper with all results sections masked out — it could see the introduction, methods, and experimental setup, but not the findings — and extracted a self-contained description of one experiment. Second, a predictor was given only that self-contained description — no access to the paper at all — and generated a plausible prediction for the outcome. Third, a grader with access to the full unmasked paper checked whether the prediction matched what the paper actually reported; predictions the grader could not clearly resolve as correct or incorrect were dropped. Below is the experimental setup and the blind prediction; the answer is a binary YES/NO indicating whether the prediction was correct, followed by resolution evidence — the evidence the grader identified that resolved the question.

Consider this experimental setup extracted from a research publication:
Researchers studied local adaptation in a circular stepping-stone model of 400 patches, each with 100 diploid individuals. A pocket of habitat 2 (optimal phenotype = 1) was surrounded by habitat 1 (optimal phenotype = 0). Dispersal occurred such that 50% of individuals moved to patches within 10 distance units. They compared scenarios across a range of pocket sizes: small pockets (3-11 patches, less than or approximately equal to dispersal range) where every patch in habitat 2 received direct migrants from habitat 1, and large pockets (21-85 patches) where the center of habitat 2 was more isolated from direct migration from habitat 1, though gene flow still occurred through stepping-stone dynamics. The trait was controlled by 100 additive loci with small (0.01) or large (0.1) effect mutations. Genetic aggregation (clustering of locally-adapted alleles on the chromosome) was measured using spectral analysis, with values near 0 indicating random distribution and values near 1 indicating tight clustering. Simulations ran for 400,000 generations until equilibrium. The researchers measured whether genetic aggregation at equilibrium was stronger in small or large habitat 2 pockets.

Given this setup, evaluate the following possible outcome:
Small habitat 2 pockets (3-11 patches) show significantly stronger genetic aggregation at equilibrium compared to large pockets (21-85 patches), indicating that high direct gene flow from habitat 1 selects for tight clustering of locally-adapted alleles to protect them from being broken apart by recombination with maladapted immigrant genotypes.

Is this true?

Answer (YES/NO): NO